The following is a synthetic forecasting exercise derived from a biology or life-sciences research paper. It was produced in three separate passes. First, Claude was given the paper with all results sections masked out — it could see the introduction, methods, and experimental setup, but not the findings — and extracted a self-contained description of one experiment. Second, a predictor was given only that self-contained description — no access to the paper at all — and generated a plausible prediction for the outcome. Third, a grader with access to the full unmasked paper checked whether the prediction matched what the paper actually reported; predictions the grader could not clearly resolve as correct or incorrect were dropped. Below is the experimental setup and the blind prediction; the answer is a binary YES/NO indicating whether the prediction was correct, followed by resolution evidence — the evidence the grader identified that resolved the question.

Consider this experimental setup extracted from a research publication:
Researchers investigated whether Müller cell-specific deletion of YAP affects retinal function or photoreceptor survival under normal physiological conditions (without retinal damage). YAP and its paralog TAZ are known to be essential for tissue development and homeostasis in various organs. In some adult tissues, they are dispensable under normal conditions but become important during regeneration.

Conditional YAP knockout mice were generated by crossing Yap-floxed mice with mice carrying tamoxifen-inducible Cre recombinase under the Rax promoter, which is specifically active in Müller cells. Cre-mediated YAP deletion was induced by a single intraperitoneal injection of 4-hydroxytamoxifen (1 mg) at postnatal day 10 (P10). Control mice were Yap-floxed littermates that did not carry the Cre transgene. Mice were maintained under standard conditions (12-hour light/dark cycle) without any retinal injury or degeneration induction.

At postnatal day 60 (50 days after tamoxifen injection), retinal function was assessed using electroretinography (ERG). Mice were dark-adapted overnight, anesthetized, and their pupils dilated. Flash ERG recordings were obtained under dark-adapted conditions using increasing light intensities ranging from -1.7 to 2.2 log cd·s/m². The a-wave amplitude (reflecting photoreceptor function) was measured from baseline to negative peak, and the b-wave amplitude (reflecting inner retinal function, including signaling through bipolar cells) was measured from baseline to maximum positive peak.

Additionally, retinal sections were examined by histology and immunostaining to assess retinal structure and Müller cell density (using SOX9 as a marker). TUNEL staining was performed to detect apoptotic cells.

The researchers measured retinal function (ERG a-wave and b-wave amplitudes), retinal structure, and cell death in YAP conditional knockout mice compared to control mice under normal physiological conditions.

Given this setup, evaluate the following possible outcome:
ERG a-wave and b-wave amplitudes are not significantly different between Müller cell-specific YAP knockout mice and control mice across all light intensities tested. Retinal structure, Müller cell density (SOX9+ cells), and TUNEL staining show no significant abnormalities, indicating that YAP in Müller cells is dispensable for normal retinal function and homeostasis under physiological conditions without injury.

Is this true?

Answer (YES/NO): YES